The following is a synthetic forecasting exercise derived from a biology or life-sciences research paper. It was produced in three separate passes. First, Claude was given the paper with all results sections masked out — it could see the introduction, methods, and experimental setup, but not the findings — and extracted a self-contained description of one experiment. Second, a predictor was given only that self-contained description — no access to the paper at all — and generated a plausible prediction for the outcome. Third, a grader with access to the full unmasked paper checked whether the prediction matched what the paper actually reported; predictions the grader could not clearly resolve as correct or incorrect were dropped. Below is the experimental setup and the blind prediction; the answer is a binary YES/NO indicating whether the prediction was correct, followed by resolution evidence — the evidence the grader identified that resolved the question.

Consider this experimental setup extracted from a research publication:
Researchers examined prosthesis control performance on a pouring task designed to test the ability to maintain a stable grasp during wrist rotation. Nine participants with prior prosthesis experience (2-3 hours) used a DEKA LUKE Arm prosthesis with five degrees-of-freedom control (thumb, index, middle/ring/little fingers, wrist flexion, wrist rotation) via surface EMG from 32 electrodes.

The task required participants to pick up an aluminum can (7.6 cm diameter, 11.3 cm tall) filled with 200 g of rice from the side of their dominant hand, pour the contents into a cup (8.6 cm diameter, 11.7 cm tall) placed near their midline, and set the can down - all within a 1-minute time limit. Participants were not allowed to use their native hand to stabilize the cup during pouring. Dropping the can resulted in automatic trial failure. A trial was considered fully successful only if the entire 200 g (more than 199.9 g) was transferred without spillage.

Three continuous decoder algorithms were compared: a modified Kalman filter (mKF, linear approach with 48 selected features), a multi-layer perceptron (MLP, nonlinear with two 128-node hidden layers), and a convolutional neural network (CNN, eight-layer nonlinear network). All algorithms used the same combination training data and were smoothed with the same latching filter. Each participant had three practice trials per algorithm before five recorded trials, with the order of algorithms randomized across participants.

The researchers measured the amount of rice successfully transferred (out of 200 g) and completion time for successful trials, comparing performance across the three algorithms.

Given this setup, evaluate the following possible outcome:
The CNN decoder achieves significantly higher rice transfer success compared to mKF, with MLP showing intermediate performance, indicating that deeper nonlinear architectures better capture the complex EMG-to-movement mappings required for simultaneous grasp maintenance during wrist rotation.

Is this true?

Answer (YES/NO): NO